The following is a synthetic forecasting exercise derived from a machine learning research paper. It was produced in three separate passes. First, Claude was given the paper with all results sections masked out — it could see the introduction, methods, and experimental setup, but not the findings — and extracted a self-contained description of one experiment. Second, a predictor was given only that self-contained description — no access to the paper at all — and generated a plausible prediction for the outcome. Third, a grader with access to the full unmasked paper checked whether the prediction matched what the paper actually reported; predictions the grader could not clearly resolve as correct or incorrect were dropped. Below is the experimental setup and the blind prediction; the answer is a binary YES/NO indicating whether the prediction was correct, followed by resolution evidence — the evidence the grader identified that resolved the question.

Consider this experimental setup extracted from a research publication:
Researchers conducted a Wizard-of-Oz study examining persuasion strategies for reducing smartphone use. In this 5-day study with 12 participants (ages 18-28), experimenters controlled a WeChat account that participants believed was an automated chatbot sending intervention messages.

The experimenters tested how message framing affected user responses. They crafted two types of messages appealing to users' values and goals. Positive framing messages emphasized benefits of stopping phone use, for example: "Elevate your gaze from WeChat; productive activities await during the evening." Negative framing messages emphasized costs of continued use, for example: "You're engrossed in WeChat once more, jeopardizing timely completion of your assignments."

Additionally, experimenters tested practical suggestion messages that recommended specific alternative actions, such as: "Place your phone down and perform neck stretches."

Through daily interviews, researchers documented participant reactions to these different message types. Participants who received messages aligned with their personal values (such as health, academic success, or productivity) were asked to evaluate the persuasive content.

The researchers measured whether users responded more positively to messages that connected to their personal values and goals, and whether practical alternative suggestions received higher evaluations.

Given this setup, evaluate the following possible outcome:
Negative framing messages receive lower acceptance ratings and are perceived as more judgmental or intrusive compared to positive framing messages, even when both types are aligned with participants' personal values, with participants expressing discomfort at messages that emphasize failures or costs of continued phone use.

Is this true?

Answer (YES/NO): NO